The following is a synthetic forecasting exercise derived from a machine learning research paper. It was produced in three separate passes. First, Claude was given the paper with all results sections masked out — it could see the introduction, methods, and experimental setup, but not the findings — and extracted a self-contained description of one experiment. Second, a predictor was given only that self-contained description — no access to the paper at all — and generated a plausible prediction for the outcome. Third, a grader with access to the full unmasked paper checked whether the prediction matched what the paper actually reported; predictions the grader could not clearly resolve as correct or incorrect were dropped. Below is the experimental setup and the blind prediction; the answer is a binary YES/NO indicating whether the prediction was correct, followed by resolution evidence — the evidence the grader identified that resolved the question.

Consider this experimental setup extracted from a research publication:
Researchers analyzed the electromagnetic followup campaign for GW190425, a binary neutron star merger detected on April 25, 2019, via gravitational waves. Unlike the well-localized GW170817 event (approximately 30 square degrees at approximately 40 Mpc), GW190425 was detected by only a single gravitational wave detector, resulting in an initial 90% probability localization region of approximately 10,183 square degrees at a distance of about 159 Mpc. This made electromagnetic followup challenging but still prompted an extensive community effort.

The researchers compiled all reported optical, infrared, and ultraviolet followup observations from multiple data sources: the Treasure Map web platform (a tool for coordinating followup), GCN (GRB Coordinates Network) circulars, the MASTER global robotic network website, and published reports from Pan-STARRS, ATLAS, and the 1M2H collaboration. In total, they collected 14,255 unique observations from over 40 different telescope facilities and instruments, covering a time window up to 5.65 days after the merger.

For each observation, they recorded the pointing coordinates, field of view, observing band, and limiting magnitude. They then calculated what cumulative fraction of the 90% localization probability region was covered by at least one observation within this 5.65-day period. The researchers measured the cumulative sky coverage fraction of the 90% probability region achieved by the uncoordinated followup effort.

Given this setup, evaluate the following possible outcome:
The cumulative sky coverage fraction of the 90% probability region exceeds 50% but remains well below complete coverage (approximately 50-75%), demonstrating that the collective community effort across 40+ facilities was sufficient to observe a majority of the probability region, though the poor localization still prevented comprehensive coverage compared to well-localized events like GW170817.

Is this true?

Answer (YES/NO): YES